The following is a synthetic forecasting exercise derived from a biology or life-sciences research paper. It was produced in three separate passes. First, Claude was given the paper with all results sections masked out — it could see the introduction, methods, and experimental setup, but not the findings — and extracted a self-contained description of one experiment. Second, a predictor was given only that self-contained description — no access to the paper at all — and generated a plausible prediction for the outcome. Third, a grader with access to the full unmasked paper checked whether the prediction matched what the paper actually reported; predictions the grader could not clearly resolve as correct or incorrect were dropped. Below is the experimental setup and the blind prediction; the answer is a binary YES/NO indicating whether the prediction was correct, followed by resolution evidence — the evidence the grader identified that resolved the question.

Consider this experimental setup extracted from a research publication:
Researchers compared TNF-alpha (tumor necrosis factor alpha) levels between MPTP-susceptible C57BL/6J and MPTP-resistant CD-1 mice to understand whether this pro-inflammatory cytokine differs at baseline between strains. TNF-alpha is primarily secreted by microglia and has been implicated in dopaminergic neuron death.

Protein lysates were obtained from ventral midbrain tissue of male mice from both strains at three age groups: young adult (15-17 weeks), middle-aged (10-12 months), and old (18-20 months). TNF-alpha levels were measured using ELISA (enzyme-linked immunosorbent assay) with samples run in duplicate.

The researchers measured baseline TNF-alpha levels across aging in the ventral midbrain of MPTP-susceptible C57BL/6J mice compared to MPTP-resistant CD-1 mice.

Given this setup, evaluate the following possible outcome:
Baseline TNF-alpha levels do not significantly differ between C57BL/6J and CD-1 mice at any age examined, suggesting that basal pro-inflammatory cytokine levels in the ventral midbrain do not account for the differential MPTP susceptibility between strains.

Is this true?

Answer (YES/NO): NO